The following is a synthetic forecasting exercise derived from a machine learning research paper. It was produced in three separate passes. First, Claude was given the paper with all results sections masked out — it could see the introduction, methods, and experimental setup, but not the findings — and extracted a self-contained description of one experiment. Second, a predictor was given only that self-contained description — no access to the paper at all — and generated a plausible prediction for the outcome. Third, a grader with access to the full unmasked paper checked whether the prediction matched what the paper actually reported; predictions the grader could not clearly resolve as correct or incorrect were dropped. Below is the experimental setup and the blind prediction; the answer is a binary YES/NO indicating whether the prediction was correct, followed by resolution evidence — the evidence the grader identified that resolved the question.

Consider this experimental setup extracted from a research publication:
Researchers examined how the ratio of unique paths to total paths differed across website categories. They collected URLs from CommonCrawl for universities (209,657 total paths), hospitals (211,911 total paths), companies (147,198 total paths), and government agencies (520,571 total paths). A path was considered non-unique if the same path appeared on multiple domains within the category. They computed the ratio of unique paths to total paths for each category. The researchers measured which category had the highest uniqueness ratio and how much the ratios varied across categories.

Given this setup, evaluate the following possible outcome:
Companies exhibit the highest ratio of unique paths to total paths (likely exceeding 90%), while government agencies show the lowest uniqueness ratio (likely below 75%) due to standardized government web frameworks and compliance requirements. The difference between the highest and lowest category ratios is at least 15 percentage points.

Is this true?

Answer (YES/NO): NO